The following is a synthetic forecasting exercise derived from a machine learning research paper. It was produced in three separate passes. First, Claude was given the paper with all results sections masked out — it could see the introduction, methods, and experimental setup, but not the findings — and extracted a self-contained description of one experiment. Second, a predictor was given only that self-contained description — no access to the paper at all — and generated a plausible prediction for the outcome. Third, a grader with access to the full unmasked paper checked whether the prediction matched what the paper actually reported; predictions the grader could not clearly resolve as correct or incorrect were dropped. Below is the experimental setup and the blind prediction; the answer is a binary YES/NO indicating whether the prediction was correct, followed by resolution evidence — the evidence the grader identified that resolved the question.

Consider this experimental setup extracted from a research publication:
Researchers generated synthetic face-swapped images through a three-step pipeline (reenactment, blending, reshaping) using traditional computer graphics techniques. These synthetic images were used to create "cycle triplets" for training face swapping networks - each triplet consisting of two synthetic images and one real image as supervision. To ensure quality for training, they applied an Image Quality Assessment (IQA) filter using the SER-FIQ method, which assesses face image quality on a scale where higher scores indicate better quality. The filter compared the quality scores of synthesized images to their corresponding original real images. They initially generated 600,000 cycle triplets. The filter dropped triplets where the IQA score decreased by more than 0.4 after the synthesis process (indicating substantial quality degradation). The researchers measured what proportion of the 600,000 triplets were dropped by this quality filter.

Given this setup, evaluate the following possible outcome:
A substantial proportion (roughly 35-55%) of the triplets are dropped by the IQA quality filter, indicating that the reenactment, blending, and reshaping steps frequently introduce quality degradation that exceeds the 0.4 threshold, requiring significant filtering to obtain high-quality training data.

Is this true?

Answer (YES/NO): NO